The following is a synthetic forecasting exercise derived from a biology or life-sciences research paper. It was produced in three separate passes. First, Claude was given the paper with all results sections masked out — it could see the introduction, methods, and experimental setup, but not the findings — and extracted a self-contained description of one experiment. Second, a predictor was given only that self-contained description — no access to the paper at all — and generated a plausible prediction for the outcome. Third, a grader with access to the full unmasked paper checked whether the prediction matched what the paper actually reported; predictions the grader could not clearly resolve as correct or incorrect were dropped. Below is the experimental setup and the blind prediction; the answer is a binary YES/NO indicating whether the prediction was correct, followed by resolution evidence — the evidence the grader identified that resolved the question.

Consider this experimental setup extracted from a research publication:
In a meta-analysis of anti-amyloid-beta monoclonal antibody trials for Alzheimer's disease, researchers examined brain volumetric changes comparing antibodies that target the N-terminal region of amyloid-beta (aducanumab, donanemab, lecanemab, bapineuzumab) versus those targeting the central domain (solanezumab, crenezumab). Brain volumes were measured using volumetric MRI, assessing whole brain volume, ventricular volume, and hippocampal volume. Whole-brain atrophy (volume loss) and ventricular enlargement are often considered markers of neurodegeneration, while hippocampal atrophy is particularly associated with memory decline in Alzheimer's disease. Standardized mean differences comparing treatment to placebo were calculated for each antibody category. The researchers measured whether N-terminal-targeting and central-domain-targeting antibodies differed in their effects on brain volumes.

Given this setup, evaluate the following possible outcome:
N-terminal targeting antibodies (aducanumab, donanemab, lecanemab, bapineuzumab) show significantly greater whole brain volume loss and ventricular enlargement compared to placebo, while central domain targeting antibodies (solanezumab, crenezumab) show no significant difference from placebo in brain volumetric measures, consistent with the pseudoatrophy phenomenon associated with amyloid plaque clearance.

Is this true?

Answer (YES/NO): NO